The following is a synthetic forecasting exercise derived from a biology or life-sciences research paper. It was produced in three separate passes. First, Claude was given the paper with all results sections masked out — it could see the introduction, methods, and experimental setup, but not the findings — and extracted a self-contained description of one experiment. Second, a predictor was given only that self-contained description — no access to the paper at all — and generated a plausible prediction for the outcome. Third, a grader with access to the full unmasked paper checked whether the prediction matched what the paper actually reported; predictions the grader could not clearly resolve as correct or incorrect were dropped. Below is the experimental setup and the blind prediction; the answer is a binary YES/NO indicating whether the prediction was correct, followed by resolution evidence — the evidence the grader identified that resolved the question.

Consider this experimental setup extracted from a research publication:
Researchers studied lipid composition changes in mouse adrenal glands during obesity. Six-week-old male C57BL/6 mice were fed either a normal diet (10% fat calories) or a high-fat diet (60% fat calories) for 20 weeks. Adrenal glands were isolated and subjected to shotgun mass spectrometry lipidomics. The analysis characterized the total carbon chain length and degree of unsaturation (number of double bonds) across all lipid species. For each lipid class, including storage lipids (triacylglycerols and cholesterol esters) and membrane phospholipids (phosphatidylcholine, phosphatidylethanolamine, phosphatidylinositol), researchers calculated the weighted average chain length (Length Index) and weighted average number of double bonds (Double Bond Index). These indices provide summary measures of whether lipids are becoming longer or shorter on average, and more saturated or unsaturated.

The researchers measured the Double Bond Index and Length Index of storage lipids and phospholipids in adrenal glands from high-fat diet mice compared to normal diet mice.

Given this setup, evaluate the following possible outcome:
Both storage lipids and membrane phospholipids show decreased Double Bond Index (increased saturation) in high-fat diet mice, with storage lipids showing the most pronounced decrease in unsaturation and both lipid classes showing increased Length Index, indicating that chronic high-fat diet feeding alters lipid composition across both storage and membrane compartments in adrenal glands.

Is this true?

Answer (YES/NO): NO